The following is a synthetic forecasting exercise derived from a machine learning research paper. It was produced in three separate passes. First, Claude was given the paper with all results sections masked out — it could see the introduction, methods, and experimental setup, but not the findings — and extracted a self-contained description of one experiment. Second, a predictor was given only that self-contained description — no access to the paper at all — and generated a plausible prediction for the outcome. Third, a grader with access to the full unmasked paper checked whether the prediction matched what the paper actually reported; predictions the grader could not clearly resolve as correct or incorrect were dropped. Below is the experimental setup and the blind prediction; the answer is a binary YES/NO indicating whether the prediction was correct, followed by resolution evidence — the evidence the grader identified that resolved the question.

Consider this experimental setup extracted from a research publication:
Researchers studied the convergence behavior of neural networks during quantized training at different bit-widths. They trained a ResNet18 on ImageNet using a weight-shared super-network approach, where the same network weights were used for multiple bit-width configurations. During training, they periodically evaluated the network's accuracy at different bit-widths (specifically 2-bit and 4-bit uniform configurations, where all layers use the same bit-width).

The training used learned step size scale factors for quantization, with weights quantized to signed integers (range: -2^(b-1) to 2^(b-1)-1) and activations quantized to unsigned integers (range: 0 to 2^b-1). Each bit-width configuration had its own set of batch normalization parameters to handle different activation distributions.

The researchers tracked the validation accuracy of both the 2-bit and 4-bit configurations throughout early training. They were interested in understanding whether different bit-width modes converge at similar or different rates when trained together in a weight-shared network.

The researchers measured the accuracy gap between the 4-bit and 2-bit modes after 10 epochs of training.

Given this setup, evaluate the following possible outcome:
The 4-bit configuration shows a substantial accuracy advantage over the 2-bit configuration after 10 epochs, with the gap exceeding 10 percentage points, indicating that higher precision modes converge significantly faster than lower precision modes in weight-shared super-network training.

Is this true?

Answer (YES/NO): NO